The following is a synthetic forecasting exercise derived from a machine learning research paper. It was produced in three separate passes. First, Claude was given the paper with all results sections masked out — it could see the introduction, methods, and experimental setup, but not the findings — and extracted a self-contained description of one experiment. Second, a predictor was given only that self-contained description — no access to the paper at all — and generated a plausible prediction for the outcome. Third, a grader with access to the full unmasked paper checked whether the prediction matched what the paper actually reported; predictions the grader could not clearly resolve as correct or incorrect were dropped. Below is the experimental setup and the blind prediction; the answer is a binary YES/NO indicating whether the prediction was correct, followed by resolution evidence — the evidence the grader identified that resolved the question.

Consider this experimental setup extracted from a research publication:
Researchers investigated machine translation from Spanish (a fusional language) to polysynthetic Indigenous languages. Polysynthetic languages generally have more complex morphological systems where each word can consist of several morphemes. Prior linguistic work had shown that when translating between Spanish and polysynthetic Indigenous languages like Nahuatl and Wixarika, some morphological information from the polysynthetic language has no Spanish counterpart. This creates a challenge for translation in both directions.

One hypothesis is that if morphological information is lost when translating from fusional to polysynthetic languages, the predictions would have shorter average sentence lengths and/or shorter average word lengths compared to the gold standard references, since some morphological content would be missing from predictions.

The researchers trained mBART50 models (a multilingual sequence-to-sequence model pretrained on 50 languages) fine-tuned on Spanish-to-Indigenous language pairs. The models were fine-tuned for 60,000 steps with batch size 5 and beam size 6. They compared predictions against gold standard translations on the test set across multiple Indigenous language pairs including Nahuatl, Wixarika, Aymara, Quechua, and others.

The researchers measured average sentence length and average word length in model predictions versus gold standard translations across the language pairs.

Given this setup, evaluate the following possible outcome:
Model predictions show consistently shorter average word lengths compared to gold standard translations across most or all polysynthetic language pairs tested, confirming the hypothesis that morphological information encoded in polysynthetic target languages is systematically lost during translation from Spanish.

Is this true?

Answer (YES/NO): NO